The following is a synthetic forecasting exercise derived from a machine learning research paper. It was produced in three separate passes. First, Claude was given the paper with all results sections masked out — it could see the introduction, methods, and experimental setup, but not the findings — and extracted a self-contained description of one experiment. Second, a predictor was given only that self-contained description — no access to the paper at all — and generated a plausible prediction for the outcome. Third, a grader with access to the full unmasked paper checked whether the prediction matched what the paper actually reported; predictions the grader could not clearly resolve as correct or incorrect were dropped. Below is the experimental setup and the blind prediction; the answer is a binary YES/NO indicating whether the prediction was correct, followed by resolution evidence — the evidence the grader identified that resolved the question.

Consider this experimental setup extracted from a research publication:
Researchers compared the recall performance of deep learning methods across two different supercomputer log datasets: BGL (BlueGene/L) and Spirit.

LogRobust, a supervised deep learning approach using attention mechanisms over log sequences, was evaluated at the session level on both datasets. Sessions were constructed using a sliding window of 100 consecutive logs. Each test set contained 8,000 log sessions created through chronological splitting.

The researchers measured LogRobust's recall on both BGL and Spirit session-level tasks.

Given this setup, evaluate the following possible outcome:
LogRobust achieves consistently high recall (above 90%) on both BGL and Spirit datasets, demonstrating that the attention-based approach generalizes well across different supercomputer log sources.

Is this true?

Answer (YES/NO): YES